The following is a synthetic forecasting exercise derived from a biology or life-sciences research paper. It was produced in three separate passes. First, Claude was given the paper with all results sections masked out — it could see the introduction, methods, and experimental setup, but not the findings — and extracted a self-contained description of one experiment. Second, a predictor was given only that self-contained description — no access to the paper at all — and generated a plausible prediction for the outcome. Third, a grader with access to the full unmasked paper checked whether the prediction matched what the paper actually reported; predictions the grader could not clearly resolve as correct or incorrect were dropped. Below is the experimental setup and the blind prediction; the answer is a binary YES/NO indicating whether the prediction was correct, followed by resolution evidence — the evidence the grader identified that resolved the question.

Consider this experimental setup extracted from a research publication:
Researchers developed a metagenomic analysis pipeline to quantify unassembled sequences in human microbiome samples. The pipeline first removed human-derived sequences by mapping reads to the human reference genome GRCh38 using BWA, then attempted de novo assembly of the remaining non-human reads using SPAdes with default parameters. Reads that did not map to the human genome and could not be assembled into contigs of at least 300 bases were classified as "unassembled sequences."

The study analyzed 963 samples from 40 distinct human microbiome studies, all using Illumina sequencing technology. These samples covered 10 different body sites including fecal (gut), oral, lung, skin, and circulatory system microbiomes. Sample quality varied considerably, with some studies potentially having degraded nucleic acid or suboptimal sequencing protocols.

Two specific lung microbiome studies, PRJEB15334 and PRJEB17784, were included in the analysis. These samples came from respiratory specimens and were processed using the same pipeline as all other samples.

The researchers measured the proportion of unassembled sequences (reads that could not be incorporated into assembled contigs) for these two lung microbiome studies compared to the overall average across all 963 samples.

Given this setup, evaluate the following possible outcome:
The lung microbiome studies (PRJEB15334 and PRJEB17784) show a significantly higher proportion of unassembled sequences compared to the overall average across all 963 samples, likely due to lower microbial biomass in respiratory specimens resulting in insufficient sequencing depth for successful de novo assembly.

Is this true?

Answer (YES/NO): YES